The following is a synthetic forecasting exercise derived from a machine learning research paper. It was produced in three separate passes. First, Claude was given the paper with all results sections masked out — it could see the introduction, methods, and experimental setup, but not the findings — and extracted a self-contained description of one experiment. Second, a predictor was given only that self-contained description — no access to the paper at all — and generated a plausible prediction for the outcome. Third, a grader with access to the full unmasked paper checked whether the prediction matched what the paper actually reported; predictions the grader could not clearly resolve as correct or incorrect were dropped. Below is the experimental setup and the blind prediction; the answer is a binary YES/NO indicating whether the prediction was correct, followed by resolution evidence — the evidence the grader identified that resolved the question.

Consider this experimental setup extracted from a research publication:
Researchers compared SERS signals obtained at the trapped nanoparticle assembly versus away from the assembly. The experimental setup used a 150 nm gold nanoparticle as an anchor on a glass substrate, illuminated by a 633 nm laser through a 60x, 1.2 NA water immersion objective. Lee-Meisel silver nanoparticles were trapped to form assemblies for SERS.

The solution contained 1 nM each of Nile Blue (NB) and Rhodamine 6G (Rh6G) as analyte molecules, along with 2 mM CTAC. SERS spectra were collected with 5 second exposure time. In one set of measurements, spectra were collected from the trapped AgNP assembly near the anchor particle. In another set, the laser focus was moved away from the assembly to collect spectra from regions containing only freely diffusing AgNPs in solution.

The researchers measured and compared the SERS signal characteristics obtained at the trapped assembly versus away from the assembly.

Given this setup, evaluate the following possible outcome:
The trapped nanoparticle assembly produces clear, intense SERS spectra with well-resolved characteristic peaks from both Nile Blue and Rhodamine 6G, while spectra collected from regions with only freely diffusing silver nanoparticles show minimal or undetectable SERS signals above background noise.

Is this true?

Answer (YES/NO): NO